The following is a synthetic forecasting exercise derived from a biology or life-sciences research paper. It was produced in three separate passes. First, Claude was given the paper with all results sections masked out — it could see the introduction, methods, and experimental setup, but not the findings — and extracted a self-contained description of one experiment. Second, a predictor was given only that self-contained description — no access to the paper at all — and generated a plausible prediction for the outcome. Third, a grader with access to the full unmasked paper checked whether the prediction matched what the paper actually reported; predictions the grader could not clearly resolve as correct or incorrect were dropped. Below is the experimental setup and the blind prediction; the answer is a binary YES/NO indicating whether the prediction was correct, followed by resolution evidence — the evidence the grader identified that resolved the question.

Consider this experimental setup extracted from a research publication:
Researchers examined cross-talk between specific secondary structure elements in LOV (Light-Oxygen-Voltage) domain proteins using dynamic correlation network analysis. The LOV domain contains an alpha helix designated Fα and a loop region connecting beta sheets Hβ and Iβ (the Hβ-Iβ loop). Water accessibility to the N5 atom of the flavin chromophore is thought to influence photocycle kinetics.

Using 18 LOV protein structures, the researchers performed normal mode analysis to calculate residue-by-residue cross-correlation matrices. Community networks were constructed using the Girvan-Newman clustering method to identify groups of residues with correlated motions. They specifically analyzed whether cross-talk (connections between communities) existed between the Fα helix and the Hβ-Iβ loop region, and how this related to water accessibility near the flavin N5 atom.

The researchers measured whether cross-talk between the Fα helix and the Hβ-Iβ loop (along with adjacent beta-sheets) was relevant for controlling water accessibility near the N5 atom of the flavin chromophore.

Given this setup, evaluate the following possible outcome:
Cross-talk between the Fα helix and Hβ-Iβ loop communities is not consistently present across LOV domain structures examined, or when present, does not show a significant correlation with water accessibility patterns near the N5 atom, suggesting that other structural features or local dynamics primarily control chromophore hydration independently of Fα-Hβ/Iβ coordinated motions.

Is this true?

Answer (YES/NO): NO